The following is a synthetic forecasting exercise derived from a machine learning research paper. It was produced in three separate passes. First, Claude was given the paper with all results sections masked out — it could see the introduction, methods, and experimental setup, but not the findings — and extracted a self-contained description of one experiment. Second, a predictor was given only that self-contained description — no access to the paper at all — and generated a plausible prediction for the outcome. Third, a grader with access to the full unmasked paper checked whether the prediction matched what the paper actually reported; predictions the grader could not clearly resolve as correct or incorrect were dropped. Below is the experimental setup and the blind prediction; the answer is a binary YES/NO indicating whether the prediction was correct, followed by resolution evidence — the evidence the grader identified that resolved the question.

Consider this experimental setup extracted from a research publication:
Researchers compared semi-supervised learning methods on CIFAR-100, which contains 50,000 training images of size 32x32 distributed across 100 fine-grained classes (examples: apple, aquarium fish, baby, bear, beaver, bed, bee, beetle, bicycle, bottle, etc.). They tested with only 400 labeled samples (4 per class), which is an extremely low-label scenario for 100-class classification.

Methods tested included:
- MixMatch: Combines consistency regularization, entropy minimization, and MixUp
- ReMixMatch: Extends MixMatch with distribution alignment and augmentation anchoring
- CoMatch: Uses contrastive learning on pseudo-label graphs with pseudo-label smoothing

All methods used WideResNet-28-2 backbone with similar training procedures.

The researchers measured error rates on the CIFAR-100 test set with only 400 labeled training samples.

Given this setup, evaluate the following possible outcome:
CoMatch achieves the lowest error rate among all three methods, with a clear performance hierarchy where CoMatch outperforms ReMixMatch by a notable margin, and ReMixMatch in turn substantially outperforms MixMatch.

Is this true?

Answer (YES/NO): NO